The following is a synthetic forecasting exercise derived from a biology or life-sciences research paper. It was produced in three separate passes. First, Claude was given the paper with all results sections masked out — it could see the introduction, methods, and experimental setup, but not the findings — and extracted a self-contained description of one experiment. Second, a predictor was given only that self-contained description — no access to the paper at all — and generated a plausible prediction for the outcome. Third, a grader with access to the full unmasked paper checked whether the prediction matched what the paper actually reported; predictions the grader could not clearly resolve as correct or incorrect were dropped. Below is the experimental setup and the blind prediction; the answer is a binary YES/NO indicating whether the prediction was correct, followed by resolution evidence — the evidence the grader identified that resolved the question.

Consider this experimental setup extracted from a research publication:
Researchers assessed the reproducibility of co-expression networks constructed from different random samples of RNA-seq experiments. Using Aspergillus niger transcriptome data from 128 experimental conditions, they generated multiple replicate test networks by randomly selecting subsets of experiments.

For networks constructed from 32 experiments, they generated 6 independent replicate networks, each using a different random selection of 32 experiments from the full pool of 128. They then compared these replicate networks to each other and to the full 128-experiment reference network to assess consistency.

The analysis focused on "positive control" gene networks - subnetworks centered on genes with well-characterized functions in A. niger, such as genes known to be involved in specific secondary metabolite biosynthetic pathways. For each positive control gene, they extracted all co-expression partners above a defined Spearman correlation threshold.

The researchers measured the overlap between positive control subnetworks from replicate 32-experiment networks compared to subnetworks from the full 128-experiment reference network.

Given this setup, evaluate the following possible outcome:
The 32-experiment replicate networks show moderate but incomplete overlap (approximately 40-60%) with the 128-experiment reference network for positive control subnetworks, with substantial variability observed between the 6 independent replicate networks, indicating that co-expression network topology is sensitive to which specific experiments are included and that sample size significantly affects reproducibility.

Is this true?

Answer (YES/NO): NO